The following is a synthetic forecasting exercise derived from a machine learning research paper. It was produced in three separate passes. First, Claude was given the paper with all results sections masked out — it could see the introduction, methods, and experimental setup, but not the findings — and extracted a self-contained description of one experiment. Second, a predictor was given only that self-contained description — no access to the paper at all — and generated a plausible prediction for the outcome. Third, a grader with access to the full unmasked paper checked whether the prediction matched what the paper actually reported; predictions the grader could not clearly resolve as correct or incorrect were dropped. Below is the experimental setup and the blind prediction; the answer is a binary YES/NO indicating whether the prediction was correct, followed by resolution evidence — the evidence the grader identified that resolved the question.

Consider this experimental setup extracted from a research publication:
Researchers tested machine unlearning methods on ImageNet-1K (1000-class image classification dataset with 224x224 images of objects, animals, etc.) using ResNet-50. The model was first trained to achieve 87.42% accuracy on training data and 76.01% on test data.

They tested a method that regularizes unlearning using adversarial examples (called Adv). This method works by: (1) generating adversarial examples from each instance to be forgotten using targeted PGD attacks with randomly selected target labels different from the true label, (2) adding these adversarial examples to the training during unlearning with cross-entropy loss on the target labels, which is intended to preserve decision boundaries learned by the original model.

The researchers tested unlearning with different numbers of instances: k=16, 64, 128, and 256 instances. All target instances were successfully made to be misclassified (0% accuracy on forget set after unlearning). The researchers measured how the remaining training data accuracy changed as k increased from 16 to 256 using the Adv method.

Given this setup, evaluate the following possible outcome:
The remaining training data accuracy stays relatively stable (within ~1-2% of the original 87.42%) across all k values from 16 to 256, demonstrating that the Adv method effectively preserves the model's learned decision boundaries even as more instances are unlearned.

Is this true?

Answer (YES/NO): NO